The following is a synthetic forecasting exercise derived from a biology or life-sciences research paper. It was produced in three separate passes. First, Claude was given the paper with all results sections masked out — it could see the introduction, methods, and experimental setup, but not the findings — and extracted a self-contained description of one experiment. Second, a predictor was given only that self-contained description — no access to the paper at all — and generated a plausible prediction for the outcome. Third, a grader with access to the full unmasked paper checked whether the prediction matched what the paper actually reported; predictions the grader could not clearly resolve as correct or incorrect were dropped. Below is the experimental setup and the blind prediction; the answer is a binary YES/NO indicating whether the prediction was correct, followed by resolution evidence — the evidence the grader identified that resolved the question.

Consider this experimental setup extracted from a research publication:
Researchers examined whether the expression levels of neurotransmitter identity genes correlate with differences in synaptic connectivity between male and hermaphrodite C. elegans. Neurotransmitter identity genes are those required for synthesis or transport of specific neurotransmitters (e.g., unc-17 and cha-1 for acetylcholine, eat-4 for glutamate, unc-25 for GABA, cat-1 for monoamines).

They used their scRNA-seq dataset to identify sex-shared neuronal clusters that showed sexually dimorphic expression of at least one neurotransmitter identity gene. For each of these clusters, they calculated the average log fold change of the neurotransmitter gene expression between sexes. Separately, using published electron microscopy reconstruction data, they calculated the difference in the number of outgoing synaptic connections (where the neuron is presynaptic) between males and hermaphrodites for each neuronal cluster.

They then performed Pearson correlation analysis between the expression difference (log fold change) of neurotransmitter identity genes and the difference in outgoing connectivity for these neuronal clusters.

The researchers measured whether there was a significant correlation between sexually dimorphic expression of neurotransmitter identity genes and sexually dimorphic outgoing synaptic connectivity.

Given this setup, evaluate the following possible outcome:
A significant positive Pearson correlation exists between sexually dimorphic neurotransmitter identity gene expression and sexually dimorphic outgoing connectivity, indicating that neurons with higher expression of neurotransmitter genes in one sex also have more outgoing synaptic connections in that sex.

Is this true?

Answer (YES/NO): YES